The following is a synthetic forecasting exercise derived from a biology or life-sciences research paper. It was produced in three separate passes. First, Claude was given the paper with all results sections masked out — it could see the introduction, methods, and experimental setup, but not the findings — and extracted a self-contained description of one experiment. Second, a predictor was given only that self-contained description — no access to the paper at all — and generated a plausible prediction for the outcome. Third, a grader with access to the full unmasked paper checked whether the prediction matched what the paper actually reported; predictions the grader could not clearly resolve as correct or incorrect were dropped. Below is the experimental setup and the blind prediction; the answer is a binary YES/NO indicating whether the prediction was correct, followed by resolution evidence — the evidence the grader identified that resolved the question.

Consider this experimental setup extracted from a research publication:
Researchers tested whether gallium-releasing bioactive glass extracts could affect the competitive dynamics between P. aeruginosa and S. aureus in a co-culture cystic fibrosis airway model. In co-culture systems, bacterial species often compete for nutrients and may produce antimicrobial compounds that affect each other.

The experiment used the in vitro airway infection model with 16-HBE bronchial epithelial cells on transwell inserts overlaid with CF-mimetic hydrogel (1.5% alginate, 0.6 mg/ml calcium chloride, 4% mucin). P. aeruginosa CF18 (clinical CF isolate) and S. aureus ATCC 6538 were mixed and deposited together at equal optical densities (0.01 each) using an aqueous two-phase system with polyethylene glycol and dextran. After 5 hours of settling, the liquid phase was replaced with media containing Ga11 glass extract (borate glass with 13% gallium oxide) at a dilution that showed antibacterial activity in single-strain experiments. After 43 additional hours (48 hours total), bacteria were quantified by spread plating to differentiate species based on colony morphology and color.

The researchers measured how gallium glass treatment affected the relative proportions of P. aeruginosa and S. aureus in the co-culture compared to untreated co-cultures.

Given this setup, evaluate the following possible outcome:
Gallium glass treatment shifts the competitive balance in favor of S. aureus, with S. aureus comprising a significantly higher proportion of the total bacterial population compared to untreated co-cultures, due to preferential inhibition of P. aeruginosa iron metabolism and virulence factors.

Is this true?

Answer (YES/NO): YES